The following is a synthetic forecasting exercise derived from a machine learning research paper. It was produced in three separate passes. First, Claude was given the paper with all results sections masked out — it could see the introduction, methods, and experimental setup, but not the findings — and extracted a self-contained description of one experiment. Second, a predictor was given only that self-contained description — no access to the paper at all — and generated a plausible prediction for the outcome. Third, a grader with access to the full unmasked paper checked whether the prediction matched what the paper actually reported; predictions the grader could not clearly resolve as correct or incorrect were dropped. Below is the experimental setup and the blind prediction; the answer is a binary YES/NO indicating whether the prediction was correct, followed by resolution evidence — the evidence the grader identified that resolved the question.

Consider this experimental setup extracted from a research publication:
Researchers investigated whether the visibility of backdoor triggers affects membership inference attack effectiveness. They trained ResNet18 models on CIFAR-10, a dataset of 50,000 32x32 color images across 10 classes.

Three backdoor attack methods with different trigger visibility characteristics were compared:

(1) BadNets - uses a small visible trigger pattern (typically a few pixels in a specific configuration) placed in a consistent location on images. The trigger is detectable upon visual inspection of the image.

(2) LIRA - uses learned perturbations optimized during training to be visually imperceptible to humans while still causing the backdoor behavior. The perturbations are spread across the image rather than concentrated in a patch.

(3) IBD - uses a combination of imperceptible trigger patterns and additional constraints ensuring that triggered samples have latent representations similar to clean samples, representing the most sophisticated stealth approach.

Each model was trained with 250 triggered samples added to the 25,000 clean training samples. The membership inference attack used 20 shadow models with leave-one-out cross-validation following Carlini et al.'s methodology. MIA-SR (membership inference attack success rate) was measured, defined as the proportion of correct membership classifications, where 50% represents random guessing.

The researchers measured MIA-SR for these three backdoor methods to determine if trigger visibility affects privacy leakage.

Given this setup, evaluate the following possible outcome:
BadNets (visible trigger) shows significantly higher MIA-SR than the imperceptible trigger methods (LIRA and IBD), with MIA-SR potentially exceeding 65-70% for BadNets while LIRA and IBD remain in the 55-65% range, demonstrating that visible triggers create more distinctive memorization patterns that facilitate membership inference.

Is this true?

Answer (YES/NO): NO